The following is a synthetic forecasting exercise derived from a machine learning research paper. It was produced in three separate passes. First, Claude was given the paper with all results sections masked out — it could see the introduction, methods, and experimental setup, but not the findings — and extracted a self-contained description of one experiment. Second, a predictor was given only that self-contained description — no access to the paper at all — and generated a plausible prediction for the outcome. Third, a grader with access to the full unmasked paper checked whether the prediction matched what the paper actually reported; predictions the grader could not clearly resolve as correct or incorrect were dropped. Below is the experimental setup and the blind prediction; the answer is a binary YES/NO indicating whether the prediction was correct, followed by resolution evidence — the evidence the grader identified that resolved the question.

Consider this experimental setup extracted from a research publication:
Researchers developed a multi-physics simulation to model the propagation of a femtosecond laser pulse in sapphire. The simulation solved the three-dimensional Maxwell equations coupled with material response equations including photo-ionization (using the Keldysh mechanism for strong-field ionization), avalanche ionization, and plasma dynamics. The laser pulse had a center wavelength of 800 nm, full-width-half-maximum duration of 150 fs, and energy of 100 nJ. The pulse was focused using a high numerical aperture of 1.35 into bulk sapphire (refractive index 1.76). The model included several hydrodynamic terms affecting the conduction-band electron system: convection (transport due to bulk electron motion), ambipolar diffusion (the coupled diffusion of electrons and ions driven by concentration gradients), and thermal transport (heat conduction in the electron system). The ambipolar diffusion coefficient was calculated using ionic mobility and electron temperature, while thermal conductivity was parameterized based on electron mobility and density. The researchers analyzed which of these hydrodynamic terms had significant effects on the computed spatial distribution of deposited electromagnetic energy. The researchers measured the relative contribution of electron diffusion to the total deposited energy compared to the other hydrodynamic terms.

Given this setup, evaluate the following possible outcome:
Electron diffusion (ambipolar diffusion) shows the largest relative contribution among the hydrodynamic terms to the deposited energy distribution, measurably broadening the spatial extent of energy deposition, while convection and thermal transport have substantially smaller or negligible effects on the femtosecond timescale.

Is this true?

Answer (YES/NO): YES